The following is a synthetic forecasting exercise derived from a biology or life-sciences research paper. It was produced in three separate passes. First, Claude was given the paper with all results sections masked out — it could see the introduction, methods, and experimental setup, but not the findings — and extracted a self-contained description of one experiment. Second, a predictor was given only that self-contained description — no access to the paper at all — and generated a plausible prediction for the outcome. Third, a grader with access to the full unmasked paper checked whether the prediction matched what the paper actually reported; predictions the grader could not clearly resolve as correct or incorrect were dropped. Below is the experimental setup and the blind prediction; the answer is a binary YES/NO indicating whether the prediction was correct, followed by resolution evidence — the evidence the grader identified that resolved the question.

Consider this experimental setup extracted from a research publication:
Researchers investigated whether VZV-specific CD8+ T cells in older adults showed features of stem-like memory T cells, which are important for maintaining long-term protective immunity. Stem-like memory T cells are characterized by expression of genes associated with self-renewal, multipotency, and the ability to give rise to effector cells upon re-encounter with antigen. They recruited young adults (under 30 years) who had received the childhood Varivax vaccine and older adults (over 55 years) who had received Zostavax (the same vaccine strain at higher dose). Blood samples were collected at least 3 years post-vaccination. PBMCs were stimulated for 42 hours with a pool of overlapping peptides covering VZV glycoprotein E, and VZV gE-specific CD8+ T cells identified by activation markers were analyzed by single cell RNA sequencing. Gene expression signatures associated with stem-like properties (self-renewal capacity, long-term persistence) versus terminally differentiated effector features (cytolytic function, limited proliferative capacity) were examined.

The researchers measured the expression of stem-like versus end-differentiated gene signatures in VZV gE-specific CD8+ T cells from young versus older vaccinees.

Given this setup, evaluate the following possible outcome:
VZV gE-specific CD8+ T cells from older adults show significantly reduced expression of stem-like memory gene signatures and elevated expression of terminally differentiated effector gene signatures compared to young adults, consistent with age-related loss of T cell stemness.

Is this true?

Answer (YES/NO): YES